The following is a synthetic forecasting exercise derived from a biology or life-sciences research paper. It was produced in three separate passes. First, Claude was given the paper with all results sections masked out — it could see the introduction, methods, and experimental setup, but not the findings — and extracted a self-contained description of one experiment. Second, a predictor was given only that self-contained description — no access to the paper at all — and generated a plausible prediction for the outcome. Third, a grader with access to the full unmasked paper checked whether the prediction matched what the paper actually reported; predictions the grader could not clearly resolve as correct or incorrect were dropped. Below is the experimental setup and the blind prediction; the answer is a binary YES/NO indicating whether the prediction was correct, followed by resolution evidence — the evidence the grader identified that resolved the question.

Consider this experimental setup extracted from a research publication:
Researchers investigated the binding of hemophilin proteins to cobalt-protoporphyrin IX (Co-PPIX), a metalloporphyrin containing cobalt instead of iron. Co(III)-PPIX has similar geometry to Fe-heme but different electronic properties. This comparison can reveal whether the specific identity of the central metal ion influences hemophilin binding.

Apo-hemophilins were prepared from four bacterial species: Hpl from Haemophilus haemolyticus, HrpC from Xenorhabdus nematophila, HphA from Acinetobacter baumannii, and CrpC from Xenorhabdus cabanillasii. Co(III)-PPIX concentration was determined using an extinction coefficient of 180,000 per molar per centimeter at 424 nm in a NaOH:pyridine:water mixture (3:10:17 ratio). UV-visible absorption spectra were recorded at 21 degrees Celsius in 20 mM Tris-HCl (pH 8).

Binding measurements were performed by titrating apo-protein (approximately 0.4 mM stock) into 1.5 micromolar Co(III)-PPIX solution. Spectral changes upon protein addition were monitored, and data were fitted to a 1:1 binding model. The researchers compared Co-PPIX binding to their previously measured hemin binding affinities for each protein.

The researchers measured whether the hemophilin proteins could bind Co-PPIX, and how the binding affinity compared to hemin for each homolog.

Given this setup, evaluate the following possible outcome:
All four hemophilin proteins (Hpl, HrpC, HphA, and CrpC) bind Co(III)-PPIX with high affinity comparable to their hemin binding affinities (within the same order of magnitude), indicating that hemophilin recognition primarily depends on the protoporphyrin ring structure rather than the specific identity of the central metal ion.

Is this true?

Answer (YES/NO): NO